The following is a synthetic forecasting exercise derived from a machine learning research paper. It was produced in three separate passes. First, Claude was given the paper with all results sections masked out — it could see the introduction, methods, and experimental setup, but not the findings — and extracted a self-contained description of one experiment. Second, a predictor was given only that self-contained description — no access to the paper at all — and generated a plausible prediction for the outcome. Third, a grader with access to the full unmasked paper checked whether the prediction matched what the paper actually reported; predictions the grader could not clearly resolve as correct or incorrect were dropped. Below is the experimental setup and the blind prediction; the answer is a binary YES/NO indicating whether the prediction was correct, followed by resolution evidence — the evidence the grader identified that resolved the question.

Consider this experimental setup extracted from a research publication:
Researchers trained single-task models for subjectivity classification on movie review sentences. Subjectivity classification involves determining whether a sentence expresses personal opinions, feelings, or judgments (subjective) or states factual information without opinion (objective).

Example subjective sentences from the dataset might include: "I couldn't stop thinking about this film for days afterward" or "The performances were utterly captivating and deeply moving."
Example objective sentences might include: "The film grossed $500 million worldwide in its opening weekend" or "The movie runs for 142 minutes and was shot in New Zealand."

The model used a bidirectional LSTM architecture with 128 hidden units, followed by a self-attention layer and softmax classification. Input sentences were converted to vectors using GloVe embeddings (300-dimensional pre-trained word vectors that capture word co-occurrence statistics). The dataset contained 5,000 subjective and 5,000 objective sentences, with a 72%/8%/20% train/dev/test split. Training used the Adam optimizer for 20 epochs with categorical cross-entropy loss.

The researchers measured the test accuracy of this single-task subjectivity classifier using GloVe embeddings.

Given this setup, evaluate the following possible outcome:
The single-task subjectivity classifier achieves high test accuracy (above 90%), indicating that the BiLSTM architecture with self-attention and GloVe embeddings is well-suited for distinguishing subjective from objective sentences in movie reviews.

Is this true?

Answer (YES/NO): YES